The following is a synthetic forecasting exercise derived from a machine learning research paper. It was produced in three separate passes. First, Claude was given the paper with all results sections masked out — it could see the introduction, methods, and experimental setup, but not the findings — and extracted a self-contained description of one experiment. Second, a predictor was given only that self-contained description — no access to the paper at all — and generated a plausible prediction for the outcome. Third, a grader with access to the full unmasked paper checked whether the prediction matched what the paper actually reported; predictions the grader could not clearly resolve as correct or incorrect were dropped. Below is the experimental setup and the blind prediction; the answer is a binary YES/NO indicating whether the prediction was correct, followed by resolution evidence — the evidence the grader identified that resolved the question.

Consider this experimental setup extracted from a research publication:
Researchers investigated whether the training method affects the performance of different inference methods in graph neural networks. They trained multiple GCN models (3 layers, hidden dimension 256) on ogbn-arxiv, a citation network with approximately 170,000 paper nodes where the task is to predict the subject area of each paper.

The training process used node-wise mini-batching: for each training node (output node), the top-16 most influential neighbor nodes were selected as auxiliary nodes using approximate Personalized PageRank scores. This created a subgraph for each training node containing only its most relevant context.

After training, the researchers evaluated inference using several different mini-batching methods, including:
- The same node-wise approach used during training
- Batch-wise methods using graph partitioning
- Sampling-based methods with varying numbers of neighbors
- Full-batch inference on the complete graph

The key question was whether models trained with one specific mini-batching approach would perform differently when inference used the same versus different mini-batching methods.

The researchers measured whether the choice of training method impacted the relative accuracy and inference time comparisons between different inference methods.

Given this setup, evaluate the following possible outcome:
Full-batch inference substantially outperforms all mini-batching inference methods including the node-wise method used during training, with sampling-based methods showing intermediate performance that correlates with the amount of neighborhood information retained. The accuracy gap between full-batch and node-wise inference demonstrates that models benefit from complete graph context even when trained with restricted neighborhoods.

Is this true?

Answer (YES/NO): NO